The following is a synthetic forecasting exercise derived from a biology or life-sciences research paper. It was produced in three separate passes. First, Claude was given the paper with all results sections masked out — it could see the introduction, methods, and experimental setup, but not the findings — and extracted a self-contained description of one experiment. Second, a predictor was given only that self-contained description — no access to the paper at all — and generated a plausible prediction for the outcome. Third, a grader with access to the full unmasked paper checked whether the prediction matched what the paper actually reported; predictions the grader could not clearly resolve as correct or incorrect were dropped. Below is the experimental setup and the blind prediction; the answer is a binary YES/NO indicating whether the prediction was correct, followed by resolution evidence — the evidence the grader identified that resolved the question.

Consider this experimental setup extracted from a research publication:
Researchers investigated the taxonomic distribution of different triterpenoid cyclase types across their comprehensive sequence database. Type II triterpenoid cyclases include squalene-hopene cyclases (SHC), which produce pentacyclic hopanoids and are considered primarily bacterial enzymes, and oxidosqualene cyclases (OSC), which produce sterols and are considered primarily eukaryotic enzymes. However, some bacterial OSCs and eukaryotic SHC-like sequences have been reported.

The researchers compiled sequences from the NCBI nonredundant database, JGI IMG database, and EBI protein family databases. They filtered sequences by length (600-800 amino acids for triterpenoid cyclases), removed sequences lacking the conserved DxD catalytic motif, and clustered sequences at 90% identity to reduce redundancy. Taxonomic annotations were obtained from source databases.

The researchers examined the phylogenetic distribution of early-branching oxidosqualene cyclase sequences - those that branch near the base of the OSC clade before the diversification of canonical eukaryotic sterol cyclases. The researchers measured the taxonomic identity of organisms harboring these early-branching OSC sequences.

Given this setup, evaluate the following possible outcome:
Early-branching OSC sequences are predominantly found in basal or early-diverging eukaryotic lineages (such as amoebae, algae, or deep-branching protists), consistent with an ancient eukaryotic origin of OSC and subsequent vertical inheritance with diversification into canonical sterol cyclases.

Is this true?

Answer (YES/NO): NO